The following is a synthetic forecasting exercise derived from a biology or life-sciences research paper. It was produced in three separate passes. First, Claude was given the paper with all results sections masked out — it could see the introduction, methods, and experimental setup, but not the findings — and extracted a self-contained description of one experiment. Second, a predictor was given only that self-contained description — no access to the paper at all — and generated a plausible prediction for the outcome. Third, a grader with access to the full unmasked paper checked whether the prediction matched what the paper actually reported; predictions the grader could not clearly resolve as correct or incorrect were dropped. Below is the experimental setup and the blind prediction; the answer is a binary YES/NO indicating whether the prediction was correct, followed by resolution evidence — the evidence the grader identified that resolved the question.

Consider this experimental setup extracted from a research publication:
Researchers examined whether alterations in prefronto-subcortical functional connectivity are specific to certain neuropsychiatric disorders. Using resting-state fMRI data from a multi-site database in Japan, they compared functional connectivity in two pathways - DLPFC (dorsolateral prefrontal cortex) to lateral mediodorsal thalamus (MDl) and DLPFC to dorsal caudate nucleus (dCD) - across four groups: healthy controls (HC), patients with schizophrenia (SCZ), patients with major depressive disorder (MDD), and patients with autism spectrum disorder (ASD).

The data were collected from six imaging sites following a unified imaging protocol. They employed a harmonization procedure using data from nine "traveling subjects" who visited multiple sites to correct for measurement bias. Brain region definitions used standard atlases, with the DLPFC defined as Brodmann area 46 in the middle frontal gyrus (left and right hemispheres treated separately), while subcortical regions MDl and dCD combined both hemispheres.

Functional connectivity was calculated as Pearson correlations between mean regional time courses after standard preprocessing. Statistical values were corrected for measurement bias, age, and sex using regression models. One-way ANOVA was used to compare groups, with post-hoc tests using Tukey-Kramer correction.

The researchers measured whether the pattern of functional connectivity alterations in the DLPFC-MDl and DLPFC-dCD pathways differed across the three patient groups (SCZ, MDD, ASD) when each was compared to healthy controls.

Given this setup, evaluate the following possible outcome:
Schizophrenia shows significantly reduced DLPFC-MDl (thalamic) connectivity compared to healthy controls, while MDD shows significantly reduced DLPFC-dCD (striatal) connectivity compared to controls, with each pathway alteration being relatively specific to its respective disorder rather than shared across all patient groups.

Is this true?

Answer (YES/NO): NO